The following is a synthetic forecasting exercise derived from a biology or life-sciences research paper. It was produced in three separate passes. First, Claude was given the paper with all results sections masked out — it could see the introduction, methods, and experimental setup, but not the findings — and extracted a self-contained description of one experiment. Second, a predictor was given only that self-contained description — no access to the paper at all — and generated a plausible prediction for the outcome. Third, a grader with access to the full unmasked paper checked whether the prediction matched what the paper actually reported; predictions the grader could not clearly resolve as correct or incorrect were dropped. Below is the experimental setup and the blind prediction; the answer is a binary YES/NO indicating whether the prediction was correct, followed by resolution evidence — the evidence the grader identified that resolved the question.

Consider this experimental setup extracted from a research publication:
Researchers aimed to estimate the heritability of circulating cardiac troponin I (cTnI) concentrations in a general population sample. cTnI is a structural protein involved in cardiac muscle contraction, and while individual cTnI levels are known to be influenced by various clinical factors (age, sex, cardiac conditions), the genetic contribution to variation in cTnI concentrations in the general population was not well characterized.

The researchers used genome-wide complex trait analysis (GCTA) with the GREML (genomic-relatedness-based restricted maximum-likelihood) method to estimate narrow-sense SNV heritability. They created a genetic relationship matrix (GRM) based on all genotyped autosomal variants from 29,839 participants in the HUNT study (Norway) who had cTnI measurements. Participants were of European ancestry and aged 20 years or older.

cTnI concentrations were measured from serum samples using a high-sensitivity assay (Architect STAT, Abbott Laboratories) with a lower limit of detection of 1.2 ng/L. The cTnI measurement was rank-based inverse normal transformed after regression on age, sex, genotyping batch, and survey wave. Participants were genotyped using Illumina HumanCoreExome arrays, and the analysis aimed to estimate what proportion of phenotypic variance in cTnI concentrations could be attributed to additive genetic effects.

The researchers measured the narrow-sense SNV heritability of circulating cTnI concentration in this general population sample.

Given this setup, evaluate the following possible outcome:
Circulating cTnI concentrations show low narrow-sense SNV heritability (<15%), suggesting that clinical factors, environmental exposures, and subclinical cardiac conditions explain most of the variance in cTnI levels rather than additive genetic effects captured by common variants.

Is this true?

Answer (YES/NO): NO